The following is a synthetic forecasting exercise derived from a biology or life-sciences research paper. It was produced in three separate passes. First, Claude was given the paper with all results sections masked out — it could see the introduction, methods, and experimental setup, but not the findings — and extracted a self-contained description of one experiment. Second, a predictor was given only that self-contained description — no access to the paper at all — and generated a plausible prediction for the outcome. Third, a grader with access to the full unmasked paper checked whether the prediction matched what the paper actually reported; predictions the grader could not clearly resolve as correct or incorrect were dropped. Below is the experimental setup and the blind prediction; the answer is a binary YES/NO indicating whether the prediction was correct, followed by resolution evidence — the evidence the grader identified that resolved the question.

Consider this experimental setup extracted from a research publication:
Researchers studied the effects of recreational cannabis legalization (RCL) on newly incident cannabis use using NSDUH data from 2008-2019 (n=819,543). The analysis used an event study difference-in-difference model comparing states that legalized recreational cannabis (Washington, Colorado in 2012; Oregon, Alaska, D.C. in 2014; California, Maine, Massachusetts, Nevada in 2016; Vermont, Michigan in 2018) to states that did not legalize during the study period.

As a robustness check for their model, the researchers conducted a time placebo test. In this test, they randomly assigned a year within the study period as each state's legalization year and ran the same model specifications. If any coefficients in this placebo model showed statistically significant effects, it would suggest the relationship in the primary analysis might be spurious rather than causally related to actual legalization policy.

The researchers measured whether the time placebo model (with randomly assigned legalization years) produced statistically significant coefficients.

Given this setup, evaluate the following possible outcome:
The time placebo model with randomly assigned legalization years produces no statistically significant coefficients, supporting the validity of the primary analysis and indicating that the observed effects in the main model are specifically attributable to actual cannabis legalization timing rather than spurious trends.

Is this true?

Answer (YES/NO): YES